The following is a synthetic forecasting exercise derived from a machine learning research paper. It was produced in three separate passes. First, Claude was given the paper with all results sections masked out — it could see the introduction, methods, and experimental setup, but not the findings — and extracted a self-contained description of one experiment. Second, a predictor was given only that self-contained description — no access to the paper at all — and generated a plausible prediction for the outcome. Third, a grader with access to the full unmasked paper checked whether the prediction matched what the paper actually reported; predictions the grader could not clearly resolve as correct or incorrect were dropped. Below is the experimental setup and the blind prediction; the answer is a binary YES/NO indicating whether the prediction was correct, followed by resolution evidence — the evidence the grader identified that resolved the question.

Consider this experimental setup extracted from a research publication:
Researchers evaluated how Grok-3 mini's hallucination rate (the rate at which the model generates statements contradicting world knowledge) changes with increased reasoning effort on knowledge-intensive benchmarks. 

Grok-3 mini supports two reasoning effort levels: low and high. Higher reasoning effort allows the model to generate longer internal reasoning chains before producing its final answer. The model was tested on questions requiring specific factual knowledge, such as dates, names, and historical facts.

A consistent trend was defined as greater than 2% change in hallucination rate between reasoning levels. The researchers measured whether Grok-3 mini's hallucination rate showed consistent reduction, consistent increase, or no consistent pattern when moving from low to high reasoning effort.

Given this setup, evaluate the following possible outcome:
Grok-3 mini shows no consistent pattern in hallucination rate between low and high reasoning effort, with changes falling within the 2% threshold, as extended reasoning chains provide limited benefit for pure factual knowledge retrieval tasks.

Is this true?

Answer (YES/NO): NO